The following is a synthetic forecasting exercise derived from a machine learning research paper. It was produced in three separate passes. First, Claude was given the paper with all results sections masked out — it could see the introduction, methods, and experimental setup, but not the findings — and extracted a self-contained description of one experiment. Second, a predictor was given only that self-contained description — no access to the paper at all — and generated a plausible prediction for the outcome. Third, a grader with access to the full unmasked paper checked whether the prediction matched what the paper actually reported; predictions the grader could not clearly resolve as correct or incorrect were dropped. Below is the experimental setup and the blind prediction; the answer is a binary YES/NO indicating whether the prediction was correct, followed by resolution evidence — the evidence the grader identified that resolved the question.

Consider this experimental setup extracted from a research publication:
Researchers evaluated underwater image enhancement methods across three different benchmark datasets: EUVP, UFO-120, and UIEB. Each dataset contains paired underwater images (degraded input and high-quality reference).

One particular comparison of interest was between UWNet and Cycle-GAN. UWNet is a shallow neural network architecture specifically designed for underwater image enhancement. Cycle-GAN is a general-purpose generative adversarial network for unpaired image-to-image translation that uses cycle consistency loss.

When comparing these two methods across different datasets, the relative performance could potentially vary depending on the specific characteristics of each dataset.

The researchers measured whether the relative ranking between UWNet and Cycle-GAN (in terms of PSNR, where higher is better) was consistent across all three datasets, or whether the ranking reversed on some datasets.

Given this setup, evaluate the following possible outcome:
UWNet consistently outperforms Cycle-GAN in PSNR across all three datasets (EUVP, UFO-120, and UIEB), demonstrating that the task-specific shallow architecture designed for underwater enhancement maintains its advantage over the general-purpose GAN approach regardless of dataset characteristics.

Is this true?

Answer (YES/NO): NO